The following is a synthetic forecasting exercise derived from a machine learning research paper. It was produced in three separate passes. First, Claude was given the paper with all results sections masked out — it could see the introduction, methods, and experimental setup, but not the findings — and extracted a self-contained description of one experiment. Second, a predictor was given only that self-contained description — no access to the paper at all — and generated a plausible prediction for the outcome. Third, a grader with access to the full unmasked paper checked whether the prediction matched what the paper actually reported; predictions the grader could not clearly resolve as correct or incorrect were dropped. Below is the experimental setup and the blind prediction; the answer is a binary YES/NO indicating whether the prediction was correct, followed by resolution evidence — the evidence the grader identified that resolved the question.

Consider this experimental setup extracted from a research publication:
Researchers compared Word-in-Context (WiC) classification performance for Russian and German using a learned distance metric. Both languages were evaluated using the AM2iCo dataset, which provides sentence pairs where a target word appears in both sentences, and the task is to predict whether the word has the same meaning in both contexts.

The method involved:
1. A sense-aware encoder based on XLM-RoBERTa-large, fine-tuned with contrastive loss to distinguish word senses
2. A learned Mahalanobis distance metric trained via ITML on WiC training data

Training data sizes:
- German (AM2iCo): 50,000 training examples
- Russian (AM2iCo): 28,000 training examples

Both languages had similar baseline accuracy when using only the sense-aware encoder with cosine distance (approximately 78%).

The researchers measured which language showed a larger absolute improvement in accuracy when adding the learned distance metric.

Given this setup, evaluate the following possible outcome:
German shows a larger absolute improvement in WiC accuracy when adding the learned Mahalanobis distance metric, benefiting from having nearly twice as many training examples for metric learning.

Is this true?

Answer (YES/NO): NO